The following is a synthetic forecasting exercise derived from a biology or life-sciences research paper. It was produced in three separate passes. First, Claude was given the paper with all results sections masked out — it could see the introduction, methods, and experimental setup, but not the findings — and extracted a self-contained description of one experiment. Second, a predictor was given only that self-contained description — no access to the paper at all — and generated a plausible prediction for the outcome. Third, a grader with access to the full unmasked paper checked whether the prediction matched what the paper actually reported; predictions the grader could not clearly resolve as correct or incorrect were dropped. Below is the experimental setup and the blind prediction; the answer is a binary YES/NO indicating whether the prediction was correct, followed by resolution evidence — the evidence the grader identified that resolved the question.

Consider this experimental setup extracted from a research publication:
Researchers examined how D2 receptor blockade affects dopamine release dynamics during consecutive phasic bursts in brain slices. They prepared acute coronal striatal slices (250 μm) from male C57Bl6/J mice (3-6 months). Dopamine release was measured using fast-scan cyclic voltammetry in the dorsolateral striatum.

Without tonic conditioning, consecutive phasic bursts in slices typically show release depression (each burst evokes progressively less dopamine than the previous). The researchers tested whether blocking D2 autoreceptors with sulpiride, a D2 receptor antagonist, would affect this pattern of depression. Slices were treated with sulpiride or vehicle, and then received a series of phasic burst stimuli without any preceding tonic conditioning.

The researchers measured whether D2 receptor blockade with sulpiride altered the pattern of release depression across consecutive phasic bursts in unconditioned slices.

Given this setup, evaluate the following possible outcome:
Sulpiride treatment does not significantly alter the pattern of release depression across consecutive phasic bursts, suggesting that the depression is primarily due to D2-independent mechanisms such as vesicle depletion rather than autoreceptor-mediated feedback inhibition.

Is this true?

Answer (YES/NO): YES